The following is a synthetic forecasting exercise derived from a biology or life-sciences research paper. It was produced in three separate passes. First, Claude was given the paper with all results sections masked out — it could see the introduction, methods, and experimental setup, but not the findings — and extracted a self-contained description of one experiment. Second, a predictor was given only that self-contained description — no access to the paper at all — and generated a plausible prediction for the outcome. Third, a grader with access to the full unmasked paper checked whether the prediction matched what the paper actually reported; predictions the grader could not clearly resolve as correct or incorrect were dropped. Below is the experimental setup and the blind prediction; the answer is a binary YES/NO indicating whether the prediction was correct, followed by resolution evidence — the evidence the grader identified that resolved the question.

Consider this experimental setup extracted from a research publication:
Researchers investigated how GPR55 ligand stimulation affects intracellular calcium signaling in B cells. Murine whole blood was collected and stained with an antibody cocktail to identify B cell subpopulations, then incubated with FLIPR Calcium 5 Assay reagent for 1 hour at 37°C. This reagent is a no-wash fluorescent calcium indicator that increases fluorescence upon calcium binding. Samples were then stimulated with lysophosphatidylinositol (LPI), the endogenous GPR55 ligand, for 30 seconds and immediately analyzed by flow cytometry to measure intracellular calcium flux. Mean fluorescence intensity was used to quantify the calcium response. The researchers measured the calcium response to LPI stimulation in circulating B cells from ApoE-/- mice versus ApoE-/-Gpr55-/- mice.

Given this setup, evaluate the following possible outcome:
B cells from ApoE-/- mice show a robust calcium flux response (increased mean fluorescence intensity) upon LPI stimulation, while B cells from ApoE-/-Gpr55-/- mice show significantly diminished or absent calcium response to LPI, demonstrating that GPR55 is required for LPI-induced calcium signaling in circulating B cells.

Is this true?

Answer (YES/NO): YES